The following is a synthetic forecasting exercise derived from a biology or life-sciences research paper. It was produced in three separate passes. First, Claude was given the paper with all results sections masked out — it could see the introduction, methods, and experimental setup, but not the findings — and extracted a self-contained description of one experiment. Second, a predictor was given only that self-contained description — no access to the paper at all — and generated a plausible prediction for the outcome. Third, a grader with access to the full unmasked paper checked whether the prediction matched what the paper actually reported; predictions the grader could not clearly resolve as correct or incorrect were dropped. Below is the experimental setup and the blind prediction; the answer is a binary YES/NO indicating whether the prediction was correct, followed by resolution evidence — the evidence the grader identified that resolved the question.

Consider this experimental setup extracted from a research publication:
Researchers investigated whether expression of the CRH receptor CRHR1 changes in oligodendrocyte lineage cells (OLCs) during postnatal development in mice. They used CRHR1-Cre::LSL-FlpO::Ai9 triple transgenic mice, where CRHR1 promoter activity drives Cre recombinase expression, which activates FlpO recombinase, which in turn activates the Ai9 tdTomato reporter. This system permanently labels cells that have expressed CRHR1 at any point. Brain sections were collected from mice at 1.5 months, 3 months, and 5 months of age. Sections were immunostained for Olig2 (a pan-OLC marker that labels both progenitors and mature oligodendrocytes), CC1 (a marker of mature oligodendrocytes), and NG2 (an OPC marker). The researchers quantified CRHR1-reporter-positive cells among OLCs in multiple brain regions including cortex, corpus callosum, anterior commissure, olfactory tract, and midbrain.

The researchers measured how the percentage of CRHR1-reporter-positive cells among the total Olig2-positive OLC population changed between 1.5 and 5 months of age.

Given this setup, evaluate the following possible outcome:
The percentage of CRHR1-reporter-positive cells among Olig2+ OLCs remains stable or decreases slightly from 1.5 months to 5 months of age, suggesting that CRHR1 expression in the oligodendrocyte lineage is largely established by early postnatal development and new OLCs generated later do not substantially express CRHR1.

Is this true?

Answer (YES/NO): NO